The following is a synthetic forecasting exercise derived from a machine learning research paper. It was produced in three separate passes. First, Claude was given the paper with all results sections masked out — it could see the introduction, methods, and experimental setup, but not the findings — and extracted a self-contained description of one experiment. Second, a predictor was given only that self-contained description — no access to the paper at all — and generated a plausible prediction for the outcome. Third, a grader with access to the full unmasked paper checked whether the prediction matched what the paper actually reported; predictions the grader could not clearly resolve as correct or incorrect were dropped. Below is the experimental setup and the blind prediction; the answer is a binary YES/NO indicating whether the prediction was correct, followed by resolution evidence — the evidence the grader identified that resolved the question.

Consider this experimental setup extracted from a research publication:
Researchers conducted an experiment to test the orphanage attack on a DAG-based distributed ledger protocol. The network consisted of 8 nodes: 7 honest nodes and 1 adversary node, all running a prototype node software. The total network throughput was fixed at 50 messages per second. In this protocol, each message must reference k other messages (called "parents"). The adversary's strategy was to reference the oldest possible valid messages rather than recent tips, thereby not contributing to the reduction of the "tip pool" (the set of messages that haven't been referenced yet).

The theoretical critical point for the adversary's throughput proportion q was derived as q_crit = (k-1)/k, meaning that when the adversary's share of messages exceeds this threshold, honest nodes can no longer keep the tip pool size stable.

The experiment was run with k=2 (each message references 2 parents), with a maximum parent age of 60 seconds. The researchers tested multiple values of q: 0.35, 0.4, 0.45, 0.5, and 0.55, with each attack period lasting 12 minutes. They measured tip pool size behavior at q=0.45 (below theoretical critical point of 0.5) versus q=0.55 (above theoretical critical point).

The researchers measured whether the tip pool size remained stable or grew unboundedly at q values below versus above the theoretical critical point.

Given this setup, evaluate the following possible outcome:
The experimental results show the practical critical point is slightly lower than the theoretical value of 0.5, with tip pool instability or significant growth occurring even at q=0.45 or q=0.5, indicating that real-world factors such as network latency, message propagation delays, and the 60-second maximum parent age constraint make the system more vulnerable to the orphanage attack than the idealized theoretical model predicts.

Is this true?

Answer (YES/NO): YES